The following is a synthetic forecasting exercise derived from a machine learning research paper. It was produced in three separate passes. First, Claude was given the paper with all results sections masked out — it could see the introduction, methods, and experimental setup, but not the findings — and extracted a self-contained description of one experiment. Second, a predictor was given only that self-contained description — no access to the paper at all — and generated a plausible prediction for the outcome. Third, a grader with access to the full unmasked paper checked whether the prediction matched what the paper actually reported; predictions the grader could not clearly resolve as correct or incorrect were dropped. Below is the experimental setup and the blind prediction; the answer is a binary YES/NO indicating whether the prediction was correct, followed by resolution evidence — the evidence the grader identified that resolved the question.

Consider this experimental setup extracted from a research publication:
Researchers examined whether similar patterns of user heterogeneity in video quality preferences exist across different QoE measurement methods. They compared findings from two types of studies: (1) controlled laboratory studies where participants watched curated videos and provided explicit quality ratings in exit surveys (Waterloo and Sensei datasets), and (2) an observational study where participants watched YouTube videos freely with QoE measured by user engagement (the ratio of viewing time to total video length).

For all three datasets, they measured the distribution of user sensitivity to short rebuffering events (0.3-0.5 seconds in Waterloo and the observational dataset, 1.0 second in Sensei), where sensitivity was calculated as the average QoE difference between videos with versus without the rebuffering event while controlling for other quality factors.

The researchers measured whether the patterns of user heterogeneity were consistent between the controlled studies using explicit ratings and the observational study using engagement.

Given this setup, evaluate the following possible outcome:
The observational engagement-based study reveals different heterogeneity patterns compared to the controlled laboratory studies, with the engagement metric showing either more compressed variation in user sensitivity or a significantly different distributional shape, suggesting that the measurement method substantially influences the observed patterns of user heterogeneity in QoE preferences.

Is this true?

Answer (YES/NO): NO